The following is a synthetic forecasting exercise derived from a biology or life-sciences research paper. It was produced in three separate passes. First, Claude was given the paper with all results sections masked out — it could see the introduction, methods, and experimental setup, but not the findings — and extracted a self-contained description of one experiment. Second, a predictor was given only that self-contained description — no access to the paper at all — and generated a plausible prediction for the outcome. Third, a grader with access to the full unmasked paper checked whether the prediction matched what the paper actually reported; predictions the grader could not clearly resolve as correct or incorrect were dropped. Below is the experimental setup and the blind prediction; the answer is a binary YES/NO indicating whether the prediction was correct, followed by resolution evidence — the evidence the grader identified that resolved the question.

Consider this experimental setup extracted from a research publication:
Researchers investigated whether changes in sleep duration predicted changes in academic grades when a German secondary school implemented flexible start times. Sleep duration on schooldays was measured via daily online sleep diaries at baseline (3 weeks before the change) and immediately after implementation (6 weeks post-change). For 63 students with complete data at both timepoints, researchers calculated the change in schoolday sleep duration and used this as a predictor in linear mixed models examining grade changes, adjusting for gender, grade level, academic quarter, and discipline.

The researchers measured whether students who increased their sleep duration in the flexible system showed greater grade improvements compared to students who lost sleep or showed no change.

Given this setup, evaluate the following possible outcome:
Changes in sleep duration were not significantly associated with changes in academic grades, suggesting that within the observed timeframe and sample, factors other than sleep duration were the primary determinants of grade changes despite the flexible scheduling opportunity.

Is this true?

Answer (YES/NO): YES